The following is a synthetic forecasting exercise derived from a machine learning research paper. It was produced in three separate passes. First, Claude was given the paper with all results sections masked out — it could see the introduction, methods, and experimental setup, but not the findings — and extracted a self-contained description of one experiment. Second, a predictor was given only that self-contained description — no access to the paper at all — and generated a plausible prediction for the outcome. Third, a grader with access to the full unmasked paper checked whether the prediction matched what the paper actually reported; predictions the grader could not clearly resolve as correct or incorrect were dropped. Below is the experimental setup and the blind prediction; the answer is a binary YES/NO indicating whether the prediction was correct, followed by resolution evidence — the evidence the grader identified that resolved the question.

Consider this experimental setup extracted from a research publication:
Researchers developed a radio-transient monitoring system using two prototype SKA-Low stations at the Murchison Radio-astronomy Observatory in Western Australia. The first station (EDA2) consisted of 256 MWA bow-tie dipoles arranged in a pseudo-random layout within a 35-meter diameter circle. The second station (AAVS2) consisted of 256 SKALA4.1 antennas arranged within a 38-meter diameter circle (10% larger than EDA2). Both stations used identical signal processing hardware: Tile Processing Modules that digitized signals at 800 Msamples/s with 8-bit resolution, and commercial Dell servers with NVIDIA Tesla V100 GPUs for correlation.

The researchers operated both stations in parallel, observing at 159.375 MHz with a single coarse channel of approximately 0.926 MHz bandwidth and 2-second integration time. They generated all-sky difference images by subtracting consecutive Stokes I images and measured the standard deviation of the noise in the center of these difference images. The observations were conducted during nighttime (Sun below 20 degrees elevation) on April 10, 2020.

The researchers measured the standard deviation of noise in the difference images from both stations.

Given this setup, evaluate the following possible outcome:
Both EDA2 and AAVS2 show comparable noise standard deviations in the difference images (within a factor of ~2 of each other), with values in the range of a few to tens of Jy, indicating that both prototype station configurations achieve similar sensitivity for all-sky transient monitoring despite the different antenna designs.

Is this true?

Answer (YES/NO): YES